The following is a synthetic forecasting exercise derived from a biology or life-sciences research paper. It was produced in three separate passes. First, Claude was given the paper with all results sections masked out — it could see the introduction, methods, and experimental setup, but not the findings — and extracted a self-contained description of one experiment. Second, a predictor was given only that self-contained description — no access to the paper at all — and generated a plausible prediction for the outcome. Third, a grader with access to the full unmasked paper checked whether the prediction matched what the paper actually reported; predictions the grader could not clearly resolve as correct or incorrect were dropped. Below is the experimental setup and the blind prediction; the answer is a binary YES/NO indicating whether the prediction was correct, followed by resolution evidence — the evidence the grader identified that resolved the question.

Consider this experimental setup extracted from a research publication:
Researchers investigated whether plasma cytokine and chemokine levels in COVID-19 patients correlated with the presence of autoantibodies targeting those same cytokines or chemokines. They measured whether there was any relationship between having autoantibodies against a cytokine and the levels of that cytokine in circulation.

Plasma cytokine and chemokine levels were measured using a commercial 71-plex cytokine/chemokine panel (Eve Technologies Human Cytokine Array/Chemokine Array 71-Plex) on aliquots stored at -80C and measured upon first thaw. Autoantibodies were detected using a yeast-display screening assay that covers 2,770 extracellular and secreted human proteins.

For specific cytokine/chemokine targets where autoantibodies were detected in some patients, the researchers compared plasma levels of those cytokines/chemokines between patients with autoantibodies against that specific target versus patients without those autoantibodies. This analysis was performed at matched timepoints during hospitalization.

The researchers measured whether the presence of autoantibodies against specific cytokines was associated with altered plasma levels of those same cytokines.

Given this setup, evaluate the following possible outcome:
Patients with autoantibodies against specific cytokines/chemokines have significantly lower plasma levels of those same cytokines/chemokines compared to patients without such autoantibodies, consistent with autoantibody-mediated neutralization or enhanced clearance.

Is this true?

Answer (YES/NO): NO